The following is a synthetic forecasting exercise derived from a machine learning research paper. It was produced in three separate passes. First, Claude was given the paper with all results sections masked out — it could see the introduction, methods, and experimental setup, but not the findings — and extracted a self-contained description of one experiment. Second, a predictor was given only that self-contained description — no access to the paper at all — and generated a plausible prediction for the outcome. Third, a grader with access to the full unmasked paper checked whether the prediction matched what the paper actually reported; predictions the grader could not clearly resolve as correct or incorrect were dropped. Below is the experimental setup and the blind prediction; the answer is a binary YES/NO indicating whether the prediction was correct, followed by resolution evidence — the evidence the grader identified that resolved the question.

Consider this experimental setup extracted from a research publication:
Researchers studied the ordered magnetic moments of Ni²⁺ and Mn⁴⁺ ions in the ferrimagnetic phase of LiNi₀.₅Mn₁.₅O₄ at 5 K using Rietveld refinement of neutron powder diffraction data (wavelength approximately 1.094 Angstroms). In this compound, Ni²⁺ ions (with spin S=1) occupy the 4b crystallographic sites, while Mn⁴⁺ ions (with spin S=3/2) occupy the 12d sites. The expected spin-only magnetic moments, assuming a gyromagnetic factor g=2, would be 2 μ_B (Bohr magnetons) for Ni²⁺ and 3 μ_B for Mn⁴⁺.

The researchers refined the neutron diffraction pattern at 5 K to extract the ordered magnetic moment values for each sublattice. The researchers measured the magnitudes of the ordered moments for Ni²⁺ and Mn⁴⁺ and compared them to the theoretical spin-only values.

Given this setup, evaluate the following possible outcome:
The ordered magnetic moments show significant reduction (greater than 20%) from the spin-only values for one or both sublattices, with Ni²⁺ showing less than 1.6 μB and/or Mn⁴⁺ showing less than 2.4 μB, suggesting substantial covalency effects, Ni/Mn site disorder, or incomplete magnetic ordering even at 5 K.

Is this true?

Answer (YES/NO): NO